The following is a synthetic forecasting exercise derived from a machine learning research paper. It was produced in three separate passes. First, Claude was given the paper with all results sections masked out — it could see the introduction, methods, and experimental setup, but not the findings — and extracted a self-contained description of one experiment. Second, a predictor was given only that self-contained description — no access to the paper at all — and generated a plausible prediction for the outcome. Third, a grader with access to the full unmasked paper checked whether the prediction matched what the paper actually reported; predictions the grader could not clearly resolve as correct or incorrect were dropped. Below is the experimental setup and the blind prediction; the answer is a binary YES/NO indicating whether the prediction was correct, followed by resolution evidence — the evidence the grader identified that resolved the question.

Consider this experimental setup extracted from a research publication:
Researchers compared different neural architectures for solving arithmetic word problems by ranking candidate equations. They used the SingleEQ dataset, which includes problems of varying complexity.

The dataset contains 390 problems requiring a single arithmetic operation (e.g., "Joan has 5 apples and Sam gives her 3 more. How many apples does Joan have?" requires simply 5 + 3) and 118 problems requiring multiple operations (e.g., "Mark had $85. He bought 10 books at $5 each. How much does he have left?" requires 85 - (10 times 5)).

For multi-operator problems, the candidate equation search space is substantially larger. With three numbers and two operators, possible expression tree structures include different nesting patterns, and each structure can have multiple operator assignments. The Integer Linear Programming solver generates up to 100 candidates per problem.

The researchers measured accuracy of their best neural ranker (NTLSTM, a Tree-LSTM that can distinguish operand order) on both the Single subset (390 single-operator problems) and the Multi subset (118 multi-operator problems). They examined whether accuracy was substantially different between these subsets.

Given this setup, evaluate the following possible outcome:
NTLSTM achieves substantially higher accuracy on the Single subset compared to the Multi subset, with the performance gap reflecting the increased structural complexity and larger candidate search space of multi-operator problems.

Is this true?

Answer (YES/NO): YES